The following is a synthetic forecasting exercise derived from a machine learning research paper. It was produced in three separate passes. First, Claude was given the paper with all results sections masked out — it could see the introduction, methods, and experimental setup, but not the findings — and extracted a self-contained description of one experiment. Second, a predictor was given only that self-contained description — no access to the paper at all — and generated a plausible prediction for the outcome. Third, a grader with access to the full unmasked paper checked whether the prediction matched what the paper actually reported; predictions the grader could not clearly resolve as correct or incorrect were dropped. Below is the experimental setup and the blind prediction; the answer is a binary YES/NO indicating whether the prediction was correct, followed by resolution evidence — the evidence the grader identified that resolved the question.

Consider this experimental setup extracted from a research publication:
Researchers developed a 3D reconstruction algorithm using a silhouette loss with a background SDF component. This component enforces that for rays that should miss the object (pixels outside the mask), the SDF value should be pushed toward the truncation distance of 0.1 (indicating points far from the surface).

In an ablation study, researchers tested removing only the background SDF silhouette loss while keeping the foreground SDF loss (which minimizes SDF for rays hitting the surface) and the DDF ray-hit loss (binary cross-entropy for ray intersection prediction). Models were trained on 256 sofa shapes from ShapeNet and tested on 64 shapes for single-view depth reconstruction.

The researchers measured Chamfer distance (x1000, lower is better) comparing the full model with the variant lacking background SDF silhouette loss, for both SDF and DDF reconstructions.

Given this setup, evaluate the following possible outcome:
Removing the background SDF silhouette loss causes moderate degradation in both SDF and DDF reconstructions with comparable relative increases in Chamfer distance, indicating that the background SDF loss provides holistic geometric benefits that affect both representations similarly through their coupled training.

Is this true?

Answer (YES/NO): NO